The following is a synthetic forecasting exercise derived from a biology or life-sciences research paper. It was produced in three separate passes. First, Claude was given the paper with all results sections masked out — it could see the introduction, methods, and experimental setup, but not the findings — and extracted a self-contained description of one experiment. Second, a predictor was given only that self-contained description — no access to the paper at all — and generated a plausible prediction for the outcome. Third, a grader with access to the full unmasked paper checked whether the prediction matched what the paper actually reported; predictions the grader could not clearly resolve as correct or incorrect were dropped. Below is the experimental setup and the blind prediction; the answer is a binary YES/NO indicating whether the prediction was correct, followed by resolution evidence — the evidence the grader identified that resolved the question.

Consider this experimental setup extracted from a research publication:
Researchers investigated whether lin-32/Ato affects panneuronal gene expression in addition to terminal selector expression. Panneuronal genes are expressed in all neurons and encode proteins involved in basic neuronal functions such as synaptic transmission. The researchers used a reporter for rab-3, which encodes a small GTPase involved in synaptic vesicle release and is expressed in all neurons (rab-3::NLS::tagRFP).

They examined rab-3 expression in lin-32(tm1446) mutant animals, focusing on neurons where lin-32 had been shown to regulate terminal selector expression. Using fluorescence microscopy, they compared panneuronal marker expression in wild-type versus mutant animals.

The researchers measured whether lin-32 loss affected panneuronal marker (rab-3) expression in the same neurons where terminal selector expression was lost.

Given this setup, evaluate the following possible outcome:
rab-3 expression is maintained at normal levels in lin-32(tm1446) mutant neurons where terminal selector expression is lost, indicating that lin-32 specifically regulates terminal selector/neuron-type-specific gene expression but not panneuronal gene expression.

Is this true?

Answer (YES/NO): NO